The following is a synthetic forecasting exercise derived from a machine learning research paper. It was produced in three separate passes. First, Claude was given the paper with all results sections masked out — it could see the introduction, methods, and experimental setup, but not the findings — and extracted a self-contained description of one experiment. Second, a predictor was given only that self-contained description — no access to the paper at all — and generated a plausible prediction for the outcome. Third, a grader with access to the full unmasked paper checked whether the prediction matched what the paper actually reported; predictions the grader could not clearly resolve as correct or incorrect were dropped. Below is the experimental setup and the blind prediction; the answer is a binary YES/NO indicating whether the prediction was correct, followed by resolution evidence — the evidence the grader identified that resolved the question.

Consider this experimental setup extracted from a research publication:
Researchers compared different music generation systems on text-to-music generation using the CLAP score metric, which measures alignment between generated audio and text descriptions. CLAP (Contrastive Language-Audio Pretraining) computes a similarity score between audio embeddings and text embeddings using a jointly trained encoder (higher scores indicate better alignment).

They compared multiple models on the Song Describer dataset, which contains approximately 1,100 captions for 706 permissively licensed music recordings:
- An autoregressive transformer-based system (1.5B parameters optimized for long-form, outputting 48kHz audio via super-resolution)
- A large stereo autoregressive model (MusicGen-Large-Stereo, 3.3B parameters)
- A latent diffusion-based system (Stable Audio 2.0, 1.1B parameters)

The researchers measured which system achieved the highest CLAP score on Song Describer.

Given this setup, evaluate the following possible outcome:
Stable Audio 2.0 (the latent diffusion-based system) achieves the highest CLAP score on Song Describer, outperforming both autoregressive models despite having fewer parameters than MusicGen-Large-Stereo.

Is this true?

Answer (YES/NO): YES